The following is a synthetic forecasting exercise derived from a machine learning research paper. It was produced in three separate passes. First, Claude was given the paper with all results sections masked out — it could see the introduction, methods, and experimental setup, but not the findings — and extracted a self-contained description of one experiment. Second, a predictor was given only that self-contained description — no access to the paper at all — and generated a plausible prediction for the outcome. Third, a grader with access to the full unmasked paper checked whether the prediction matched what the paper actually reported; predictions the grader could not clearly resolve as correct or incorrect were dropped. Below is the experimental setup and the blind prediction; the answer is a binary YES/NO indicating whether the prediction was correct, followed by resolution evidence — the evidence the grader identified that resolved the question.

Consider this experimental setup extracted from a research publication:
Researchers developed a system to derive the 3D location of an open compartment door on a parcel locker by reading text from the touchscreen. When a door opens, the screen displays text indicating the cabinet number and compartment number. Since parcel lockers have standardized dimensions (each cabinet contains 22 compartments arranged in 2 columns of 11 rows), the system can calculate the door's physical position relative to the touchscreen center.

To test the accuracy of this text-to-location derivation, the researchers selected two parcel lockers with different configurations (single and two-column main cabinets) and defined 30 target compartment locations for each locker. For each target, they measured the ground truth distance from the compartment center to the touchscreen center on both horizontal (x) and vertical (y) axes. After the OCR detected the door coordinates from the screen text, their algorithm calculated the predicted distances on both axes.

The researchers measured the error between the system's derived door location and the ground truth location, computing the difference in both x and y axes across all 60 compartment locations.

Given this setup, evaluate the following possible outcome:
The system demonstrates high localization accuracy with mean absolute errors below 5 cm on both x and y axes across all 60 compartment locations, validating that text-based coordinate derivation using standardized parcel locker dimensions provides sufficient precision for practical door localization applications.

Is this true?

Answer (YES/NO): YES